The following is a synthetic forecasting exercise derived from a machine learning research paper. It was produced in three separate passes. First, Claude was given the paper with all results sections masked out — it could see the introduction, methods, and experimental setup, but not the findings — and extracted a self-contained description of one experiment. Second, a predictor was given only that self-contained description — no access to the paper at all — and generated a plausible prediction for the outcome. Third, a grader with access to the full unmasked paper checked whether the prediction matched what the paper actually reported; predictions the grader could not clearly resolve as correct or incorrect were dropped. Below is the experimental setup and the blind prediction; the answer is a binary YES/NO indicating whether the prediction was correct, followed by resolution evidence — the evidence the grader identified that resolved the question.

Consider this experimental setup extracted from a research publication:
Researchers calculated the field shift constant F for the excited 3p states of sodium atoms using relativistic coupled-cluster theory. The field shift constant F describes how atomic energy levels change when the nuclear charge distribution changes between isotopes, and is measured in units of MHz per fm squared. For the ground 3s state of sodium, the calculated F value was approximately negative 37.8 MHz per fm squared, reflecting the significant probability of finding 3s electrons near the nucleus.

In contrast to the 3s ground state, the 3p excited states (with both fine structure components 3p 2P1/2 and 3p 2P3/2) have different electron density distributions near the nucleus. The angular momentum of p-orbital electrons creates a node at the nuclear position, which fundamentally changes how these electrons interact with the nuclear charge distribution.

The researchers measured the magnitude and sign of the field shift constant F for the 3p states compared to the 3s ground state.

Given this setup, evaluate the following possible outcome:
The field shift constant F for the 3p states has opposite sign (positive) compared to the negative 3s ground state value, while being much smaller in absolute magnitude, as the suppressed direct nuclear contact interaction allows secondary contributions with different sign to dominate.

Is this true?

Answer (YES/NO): YES